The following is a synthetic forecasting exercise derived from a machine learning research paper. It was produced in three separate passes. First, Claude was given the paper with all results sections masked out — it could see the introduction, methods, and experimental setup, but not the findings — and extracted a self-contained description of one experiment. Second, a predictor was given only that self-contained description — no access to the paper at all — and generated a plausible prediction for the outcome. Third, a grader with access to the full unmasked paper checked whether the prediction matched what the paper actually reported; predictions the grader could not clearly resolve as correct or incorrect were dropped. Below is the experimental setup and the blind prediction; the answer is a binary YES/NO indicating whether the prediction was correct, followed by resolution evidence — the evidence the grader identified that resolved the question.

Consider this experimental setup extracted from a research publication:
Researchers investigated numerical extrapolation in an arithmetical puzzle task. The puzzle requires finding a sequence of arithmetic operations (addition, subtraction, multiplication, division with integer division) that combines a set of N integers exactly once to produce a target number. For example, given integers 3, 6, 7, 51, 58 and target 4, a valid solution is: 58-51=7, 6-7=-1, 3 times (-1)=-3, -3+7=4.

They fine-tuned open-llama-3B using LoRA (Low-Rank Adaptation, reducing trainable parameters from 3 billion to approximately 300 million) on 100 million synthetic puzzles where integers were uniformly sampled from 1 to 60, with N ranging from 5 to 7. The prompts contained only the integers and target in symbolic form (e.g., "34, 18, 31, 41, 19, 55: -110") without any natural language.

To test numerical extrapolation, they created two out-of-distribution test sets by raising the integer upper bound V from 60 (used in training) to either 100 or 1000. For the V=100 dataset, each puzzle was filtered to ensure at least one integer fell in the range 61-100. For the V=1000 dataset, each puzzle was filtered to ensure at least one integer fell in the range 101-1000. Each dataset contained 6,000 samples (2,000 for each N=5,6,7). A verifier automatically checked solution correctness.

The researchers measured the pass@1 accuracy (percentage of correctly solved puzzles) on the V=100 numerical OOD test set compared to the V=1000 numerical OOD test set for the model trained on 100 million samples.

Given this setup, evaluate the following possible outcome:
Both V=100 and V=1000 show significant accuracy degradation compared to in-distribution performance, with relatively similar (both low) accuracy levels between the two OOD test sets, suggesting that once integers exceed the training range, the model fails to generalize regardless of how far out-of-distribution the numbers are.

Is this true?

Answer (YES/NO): NO